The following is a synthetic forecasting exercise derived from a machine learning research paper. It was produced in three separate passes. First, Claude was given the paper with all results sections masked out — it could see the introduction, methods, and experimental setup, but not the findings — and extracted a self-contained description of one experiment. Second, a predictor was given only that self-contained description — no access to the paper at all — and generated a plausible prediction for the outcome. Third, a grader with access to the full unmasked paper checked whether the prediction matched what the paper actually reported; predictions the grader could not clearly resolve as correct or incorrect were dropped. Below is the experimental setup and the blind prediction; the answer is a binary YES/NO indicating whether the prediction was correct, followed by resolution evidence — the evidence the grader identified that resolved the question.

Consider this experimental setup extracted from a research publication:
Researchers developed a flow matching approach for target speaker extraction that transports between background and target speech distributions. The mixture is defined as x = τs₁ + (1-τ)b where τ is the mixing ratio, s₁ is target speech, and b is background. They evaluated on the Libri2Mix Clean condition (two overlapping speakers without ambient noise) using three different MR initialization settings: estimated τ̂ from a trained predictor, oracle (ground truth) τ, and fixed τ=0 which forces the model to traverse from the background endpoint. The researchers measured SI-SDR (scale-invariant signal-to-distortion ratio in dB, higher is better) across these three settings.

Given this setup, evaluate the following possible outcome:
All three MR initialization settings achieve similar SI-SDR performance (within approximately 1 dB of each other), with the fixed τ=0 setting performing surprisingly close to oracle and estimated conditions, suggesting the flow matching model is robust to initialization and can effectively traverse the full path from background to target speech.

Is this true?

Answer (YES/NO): NO